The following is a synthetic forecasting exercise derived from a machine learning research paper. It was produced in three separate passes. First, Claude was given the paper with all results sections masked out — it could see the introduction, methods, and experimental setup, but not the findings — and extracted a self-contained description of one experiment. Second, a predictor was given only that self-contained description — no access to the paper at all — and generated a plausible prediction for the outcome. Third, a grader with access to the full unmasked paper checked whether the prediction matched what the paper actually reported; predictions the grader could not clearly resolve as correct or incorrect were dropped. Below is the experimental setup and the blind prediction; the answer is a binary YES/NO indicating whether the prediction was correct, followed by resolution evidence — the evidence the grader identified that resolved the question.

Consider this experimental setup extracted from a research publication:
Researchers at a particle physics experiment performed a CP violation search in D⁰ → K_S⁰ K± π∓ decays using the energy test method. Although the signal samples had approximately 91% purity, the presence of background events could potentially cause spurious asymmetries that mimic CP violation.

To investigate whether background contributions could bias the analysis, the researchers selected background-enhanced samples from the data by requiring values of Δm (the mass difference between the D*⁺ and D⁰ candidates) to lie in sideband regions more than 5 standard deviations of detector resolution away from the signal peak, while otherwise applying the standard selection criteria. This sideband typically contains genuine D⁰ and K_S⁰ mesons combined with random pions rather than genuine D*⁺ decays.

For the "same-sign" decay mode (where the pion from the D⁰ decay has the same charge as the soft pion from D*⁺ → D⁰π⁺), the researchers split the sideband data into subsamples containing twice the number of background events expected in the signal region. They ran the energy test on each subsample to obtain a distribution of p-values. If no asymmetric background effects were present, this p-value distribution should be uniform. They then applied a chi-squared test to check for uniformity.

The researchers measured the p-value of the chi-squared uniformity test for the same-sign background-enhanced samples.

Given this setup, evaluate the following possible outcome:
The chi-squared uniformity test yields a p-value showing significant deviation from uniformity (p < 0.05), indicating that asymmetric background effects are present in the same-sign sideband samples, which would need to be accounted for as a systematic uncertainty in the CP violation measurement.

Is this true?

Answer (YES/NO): NO